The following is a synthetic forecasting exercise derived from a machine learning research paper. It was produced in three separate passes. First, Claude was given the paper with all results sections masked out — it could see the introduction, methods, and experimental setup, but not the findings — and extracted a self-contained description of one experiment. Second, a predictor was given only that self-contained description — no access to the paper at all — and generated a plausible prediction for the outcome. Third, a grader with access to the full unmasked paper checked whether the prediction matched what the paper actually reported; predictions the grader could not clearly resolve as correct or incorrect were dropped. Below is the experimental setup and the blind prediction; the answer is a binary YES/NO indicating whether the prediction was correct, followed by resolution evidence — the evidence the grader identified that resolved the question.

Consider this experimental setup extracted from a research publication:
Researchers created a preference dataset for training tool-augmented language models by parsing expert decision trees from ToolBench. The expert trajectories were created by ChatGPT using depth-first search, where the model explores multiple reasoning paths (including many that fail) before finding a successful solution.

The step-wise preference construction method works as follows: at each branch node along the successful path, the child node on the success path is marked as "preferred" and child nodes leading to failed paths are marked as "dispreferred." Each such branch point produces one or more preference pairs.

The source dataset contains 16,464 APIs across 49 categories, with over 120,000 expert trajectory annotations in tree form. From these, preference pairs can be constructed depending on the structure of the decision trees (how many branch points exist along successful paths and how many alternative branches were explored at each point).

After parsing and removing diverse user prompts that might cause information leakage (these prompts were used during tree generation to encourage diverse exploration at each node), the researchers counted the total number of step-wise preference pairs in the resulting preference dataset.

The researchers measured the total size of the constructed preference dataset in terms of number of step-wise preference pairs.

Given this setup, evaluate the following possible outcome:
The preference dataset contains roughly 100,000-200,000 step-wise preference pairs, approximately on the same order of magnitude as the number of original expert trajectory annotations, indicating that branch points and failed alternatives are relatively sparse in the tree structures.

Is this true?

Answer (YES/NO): NO